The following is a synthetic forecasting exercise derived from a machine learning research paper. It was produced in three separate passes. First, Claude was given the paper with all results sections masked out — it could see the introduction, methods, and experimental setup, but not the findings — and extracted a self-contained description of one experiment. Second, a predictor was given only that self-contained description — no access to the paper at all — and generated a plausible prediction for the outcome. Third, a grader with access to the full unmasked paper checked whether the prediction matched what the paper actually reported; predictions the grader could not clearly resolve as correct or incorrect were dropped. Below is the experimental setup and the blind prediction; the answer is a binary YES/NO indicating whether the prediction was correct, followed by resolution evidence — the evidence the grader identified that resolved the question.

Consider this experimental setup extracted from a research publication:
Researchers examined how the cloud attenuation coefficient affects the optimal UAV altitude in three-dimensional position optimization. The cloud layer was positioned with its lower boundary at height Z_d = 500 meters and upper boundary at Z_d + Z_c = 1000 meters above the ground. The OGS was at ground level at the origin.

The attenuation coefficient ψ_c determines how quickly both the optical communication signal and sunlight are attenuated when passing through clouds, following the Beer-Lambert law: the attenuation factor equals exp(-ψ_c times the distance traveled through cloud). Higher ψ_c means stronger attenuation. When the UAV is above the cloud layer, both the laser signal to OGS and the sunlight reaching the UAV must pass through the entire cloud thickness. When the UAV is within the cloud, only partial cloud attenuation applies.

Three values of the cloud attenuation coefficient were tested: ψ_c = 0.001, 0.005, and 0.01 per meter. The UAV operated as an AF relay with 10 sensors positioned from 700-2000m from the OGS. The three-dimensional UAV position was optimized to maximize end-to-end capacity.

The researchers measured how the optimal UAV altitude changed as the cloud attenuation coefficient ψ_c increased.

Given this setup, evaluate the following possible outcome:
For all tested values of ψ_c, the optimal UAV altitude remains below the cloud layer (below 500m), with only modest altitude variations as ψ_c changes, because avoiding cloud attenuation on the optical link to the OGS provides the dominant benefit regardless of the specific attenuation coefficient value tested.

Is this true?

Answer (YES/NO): NO